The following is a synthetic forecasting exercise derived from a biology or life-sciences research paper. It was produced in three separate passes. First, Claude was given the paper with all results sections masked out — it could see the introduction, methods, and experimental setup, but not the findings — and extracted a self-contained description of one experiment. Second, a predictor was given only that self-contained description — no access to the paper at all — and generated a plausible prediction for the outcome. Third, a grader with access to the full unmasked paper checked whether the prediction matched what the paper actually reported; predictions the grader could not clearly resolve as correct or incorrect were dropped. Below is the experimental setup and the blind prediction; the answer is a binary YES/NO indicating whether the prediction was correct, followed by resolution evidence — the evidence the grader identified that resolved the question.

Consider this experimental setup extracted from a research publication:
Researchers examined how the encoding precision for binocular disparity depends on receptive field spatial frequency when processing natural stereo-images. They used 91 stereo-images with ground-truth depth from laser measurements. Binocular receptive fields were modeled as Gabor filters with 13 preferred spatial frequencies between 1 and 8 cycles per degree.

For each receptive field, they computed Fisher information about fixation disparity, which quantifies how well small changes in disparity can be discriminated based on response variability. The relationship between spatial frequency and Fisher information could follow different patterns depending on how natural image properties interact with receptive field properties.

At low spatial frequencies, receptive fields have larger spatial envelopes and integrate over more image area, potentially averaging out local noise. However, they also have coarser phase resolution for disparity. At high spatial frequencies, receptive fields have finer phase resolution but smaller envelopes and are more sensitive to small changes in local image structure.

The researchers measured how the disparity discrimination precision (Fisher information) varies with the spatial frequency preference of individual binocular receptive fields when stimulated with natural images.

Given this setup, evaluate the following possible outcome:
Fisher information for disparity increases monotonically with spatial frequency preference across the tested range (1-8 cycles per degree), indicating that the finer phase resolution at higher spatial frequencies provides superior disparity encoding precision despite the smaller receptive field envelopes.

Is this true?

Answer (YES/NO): NO